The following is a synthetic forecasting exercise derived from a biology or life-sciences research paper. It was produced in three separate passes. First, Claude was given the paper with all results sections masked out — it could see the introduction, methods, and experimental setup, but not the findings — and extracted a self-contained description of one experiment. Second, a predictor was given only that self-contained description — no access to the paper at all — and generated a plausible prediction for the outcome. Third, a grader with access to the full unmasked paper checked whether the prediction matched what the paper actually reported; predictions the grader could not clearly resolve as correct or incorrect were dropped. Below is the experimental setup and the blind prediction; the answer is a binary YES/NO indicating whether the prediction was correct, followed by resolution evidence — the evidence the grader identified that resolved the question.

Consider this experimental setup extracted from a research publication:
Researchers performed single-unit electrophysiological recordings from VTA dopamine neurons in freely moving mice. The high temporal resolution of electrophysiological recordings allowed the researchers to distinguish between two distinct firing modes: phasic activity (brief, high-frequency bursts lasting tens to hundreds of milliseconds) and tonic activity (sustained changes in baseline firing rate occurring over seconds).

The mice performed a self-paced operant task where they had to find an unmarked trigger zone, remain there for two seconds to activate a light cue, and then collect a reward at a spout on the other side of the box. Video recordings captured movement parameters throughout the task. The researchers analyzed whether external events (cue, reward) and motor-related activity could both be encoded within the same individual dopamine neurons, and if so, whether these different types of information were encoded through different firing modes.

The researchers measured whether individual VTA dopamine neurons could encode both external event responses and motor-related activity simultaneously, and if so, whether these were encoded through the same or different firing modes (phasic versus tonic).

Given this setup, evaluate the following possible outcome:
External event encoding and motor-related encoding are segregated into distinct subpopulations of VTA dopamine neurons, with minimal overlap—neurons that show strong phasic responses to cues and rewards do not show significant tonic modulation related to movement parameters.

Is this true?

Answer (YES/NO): NO